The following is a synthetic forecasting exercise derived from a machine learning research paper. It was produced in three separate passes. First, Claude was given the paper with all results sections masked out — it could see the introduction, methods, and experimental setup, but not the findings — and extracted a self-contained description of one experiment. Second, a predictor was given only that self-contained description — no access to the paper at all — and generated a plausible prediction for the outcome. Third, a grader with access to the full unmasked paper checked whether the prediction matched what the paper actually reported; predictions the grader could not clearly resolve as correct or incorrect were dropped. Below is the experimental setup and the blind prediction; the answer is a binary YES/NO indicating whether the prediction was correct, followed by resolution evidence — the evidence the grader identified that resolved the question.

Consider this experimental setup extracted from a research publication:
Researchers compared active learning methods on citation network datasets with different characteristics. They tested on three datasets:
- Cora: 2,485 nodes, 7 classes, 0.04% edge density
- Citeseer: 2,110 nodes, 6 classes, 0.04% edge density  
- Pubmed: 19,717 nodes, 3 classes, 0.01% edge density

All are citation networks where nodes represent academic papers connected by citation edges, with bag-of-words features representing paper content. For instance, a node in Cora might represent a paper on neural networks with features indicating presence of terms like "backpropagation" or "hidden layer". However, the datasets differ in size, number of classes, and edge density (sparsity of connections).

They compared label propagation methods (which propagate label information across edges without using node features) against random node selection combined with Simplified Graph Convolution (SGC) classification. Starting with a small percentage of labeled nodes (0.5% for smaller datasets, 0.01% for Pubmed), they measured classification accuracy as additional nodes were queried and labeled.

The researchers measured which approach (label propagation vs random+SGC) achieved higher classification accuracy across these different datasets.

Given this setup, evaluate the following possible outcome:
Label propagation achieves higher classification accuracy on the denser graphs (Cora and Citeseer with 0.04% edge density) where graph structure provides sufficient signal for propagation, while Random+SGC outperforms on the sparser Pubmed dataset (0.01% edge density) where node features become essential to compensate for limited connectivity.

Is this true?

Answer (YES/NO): NO